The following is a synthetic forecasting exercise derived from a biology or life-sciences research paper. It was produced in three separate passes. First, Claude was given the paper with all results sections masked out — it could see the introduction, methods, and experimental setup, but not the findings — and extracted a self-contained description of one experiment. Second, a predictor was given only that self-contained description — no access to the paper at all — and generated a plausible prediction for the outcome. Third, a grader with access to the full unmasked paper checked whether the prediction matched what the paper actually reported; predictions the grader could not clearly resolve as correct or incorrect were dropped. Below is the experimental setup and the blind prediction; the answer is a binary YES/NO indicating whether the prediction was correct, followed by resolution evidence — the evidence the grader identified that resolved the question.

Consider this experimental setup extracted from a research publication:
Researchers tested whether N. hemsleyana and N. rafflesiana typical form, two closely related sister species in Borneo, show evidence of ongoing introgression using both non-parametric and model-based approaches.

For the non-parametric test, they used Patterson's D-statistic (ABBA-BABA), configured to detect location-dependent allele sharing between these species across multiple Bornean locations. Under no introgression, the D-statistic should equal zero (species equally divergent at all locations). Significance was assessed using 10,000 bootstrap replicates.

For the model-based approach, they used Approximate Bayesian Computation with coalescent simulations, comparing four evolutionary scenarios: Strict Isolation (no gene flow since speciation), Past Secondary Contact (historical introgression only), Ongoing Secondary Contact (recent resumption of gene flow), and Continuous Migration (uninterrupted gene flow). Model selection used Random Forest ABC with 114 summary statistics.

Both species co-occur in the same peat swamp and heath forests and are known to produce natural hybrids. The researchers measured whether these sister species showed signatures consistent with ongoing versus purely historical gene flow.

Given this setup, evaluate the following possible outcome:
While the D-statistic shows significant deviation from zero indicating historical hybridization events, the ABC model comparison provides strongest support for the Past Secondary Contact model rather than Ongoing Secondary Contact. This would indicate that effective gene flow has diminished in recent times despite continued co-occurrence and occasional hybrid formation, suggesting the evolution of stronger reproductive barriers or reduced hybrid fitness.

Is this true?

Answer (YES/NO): NO